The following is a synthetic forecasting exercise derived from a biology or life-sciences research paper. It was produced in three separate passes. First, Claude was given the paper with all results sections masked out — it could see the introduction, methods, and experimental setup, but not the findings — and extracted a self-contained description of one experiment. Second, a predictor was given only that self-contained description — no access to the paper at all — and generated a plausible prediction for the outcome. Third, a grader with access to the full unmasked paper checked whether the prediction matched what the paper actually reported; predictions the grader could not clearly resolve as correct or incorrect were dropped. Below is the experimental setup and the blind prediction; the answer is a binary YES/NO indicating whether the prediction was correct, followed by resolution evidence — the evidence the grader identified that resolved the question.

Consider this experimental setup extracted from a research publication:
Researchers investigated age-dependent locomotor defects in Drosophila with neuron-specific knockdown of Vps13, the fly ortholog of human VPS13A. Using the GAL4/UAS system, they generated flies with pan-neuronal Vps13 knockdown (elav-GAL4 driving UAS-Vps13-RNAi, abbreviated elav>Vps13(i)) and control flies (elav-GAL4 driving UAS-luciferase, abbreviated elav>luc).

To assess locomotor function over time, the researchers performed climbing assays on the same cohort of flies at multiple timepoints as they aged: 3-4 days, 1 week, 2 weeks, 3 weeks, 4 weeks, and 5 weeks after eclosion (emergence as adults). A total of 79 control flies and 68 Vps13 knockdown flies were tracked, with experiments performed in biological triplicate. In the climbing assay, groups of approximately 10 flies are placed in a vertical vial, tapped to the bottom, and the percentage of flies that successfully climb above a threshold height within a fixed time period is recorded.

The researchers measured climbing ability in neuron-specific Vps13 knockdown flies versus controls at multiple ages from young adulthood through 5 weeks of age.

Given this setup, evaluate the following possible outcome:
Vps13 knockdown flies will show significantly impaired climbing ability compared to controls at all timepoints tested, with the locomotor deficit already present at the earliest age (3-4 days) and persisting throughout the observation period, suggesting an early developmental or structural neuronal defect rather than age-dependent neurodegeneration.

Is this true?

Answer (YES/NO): NO